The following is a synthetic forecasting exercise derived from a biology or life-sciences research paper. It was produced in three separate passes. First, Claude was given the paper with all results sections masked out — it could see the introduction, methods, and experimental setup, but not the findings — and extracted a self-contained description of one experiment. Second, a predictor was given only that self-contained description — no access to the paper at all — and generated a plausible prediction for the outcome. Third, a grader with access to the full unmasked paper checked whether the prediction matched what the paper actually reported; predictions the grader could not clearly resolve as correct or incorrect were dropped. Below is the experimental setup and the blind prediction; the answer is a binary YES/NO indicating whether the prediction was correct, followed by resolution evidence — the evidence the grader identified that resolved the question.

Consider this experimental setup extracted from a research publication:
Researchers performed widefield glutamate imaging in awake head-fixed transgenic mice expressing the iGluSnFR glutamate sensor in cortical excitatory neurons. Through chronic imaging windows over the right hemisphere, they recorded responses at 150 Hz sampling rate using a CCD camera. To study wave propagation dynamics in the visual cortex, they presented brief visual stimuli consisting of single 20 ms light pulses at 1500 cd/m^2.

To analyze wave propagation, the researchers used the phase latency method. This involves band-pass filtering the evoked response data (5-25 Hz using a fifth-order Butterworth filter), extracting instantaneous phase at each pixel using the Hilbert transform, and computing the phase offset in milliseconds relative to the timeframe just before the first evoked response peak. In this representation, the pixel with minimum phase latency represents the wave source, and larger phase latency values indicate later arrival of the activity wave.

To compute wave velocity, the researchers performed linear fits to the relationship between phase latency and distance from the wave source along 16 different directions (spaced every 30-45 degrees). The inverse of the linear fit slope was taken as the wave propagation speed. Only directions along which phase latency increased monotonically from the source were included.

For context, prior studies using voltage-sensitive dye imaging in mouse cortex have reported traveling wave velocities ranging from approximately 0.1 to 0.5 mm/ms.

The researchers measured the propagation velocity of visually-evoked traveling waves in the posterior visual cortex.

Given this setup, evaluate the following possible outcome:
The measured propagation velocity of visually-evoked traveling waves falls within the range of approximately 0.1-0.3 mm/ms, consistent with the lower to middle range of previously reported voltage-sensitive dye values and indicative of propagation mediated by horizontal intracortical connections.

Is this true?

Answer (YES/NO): YES